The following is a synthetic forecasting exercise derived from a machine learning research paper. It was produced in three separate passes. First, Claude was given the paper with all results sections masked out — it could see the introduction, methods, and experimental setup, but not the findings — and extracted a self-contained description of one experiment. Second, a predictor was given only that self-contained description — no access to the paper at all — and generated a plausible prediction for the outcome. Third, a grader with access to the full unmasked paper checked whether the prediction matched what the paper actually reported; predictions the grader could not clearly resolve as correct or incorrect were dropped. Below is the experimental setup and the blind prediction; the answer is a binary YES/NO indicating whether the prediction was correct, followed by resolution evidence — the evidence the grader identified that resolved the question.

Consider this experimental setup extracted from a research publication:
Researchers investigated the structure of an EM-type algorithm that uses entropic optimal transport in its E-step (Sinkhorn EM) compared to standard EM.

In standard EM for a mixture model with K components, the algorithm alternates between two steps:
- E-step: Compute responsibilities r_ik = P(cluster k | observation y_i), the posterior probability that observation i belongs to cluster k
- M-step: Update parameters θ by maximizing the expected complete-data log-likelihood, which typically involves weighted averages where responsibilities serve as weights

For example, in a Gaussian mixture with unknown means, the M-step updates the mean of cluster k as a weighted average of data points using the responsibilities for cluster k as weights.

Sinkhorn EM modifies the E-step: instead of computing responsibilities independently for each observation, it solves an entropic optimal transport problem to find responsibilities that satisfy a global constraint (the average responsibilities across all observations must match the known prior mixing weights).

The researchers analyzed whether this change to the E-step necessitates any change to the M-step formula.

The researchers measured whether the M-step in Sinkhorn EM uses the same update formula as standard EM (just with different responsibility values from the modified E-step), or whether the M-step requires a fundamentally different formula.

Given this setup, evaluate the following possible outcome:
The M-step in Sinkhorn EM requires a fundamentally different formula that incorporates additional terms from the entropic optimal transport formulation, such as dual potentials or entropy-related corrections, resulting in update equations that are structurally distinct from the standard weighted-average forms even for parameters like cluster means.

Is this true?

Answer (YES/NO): NO